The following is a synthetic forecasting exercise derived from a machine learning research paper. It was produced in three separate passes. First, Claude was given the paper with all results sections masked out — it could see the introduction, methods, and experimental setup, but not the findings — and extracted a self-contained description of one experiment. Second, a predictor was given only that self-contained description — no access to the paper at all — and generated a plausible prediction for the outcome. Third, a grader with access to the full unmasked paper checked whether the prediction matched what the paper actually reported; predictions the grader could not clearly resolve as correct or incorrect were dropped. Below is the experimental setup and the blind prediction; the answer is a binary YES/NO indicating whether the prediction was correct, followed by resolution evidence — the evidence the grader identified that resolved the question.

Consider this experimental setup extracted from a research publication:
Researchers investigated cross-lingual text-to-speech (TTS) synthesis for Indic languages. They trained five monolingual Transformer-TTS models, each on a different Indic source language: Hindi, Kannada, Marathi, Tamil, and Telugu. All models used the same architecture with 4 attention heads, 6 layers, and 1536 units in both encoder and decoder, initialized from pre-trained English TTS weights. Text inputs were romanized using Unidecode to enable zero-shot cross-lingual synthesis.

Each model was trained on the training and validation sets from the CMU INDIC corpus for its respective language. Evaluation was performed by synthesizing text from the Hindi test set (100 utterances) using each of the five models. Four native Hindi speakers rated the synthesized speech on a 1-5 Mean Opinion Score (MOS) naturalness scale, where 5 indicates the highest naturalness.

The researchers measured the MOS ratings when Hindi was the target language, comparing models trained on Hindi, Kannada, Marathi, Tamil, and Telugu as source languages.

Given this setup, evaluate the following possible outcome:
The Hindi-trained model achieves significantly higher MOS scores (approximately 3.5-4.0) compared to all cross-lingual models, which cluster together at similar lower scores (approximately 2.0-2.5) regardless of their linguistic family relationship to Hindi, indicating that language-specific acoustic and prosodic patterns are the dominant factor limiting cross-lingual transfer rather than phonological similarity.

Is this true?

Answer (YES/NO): NO